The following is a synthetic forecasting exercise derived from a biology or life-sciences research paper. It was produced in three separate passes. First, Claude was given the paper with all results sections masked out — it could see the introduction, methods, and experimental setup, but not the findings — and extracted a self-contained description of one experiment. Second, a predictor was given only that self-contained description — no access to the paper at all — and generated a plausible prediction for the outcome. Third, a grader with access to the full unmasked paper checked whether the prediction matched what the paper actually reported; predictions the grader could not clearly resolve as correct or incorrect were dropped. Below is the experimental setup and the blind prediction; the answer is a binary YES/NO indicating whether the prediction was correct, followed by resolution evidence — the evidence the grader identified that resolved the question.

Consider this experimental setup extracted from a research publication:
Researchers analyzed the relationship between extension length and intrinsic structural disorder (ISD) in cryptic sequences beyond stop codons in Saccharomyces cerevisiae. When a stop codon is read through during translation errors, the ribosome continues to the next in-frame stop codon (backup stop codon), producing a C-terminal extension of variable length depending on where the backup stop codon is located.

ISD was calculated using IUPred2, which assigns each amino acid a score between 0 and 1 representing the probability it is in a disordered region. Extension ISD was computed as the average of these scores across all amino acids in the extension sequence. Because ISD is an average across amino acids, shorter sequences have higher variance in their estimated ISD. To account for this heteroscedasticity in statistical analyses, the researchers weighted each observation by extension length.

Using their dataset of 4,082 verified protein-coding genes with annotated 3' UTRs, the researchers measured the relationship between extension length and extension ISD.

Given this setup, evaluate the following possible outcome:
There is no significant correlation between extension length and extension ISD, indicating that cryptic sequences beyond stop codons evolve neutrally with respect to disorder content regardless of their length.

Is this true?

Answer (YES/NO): NO